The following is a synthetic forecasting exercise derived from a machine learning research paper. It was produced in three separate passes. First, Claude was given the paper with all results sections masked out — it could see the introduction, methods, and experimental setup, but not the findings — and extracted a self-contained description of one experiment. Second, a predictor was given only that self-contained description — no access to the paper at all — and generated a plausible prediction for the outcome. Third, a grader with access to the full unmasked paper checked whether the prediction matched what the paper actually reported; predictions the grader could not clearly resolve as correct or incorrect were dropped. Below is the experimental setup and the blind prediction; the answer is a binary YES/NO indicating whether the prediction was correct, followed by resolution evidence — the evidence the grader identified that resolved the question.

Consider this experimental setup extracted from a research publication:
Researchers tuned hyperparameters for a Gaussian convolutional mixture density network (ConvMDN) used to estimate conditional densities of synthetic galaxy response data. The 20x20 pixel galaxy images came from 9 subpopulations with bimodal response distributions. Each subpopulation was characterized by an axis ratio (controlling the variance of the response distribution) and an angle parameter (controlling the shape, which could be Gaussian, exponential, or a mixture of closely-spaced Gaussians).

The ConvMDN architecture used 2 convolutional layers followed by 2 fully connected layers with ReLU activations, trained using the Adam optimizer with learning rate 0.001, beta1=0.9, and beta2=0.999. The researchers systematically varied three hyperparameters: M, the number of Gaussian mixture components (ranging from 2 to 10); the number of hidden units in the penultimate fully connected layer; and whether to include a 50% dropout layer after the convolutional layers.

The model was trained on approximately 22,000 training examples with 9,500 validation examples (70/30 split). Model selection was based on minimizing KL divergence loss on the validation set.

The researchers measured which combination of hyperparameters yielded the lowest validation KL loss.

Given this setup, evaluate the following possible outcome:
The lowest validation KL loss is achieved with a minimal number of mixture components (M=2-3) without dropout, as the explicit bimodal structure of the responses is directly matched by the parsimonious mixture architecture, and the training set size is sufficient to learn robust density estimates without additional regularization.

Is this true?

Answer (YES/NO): NO